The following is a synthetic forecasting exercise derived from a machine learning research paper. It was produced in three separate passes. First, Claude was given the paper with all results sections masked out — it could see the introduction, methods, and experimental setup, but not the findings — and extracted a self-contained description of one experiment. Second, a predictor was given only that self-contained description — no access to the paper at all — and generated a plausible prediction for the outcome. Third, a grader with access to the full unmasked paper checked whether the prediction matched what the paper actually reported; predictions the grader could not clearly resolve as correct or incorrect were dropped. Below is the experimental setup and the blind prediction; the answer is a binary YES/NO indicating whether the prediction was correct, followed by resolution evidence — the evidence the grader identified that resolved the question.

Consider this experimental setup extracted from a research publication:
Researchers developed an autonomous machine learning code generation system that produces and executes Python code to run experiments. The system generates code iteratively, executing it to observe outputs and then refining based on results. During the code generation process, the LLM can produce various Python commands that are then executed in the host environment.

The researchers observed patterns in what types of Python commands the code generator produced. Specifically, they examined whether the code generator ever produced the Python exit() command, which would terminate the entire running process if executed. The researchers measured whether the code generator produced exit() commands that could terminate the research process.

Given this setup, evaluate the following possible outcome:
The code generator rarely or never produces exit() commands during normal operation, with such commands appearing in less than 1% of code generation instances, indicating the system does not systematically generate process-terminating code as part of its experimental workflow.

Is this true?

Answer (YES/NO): NO